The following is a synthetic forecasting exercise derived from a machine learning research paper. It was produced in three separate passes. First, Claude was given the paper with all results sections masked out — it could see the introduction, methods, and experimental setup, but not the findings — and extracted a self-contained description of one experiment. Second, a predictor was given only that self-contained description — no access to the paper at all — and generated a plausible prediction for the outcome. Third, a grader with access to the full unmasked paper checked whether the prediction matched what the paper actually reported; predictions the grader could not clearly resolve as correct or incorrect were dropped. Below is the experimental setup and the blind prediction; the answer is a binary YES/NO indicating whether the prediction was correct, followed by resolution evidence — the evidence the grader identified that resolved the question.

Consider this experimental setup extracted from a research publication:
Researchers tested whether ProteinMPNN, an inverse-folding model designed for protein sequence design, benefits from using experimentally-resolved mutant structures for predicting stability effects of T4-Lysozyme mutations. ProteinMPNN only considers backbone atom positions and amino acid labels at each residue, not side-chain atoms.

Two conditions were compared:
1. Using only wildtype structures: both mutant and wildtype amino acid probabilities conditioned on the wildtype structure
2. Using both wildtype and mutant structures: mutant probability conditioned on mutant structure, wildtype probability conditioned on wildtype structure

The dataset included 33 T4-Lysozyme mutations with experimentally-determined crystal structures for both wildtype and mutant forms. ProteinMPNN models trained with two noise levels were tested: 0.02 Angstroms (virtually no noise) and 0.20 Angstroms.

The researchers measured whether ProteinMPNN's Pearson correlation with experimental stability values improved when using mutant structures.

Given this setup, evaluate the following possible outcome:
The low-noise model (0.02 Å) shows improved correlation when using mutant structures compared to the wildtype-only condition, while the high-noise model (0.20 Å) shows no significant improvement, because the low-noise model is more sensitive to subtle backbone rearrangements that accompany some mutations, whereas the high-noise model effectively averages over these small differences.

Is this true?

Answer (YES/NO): NO